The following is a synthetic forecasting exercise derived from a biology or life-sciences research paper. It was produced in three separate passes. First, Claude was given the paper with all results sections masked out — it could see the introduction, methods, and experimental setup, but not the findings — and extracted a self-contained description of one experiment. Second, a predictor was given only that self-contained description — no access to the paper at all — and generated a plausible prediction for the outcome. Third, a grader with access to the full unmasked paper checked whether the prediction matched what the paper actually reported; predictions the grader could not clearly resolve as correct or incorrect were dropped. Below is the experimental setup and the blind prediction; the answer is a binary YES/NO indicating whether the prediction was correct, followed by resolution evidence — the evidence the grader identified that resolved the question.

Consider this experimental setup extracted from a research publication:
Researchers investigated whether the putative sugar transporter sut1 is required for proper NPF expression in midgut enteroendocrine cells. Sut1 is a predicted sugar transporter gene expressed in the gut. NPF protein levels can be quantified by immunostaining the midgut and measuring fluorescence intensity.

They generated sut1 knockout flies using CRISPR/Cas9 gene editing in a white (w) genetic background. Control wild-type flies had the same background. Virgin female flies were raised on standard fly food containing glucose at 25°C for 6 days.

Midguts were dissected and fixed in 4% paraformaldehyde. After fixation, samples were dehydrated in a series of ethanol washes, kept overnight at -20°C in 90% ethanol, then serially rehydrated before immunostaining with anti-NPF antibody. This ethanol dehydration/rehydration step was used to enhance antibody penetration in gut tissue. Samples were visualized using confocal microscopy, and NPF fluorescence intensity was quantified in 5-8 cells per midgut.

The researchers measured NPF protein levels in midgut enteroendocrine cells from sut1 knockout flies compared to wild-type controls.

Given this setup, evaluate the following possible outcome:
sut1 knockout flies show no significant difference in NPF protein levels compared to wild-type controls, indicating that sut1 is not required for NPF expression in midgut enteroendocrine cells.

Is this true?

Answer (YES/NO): NO